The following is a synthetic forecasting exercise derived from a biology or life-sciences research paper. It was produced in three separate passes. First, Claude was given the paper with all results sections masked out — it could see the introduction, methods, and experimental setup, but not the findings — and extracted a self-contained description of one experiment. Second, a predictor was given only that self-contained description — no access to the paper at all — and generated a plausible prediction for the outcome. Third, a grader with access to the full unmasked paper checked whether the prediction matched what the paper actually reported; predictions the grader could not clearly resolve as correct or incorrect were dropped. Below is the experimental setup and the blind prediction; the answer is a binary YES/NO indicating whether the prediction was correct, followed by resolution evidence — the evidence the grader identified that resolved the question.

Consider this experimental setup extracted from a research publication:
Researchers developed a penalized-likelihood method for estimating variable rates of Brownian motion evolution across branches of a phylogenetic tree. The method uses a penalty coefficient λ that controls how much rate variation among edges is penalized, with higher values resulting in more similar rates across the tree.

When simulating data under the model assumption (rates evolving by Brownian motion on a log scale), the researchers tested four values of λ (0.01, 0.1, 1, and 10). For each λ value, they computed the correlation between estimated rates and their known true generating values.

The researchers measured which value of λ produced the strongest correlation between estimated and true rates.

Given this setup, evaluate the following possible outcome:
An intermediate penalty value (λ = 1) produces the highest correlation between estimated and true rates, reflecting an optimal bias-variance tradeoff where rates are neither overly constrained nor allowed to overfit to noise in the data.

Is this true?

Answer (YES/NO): YES